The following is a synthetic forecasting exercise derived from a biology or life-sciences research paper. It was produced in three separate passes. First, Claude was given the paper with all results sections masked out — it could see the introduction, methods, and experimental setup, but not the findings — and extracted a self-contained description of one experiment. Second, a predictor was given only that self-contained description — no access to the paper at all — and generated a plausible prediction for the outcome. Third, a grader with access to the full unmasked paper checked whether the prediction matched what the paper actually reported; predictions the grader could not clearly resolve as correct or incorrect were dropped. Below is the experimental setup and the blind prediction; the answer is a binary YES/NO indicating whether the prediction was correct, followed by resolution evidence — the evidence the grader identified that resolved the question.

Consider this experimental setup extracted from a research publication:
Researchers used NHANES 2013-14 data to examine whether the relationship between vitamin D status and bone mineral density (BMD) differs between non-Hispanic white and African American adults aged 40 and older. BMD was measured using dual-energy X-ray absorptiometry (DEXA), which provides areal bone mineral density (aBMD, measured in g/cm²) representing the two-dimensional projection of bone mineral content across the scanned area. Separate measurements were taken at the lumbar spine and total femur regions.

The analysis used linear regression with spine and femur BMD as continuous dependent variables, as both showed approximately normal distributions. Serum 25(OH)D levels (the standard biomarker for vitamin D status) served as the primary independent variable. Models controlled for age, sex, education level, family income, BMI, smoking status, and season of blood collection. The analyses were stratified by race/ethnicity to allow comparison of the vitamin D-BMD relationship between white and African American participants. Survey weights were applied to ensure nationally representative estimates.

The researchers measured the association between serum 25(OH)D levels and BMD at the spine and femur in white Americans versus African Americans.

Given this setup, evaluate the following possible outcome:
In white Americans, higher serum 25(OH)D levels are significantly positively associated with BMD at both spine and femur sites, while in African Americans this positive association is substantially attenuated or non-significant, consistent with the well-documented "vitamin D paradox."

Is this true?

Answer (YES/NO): NO